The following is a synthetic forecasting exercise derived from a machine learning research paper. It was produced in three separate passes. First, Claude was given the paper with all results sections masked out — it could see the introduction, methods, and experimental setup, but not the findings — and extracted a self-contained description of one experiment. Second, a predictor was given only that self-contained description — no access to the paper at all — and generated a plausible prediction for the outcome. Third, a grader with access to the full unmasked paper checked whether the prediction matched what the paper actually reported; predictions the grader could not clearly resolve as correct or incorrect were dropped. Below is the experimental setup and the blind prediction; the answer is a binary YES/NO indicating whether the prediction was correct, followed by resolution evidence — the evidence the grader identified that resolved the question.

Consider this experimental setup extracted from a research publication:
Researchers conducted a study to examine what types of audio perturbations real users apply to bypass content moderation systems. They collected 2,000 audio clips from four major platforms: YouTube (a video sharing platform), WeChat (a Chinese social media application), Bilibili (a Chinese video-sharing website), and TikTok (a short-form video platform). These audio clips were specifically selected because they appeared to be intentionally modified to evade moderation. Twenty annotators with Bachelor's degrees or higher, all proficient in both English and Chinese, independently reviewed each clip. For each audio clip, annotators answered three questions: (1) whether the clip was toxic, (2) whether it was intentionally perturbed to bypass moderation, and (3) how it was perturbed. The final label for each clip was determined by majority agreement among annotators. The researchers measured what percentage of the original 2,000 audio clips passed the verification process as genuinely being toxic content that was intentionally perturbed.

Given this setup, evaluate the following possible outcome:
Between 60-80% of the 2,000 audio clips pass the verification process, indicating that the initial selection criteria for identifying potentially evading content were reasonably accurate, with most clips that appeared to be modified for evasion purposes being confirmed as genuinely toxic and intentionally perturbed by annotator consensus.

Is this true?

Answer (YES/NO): YES